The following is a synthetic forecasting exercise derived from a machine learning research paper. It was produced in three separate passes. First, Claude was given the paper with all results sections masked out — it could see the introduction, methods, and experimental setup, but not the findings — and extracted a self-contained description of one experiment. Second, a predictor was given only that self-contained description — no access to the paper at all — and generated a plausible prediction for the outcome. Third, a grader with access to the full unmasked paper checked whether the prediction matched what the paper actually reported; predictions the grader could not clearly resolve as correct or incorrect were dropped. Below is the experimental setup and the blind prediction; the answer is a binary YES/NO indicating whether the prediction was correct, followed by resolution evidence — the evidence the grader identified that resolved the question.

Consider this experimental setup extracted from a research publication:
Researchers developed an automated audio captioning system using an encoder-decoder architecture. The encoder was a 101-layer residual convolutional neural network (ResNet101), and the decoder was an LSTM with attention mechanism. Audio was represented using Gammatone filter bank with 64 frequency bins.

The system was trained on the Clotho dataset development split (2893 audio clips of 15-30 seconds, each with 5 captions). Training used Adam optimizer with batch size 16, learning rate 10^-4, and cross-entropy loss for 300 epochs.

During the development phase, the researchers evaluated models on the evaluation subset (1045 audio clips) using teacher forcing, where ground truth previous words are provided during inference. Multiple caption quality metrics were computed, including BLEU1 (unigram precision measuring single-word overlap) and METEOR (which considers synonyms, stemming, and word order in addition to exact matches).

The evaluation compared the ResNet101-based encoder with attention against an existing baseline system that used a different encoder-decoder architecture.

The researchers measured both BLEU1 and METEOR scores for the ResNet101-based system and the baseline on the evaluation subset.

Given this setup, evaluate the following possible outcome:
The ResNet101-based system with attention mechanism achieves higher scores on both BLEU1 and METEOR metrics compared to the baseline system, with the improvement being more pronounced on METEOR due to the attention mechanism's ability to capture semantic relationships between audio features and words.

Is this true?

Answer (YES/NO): NO